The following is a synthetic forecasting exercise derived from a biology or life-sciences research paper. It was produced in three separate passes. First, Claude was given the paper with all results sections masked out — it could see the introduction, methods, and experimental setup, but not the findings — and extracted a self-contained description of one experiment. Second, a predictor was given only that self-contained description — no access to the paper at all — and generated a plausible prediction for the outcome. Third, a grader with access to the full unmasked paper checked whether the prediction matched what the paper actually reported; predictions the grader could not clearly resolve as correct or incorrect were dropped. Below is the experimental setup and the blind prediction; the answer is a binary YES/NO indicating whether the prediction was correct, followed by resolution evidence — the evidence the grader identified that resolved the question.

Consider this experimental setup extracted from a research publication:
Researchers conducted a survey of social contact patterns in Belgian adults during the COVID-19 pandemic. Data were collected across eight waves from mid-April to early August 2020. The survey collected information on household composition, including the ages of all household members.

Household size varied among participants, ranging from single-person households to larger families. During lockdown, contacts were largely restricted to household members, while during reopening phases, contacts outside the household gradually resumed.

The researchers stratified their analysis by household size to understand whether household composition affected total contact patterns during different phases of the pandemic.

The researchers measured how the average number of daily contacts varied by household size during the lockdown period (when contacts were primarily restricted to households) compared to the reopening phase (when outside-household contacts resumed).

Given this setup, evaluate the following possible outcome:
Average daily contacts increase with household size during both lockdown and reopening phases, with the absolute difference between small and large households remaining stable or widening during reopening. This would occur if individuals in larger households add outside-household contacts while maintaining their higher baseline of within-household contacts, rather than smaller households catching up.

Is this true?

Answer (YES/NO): NO